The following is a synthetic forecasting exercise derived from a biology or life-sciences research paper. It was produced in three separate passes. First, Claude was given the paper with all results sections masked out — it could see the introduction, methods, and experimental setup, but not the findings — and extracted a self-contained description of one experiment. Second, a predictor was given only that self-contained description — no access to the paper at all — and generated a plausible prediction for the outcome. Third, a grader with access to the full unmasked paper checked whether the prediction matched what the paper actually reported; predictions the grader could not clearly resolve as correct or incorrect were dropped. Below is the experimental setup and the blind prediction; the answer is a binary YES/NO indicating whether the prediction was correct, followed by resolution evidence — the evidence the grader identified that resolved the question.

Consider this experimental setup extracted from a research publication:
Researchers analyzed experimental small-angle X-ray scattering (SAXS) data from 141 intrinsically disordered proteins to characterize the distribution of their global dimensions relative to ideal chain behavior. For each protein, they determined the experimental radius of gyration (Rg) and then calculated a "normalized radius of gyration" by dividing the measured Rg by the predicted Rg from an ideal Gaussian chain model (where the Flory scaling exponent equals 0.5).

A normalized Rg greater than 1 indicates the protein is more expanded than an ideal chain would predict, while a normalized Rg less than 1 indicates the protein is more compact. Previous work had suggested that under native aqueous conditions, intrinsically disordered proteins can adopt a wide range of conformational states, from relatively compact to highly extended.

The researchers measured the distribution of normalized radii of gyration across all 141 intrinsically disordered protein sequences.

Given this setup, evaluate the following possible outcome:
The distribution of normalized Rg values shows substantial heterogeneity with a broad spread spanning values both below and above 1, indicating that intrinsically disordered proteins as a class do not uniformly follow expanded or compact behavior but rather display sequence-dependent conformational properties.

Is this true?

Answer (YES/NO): YES